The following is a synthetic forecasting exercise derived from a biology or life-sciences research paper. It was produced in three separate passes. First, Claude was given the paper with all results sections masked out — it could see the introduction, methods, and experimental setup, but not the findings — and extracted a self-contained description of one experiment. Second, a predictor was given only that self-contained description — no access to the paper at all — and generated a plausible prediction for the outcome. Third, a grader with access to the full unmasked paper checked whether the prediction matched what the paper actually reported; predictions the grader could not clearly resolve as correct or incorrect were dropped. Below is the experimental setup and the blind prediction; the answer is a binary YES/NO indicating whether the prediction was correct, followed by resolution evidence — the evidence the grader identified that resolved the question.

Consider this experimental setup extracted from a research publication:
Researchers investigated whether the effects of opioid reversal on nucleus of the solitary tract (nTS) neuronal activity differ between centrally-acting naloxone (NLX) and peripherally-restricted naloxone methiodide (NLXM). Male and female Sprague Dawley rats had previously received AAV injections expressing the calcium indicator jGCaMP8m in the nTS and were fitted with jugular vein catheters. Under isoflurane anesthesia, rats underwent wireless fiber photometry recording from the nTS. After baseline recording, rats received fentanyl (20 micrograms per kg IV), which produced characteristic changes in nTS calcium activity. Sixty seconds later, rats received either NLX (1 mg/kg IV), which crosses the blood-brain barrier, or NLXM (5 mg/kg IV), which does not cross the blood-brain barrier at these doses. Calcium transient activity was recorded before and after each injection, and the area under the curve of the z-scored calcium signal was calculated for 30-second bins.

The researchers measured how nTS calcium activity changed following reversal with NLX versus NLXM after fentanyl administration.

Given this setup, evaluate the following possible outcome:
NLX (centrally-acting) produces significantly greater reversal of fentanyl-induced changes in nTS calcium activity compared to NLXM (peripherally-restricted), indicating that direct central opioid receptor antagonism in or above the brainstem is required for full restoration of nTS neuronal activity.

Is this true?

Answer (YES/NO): NO